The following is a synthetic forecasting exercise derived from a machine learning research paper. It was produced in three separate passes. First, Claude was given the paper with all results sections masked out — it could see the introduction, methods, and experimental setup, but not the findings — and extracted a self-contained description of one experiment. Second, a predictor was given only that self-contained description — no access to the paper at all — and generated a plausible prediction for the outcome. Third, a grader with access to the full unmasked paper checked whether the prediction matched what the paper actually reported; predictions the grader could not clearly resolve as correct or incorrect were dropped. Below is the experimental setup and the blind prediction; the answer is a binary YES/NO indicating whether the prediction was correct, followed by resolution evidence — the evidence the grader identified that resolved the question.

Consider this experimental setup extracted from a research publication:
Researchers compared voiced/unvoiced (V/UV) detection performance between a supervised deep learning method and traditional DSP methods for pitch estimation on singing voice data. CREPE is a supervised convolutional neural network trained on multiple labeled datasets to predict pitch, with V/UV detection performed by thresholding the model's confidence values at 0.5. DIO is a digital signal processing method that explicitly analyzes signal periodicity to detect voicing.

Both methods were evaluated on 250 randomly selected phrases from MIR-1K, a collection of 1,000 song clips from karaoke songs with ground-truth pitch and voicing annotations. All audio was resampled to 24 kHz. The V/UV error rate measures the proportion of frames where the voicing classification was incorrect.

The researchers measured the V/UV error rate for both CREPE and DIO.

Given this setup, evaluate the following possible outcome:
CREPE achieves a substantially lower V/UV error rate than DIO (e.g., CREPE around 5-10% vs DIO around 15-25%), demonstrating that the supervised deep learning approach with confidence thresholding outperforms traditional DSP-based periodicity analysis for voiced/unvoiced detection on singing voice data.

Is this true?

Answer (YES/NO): NO